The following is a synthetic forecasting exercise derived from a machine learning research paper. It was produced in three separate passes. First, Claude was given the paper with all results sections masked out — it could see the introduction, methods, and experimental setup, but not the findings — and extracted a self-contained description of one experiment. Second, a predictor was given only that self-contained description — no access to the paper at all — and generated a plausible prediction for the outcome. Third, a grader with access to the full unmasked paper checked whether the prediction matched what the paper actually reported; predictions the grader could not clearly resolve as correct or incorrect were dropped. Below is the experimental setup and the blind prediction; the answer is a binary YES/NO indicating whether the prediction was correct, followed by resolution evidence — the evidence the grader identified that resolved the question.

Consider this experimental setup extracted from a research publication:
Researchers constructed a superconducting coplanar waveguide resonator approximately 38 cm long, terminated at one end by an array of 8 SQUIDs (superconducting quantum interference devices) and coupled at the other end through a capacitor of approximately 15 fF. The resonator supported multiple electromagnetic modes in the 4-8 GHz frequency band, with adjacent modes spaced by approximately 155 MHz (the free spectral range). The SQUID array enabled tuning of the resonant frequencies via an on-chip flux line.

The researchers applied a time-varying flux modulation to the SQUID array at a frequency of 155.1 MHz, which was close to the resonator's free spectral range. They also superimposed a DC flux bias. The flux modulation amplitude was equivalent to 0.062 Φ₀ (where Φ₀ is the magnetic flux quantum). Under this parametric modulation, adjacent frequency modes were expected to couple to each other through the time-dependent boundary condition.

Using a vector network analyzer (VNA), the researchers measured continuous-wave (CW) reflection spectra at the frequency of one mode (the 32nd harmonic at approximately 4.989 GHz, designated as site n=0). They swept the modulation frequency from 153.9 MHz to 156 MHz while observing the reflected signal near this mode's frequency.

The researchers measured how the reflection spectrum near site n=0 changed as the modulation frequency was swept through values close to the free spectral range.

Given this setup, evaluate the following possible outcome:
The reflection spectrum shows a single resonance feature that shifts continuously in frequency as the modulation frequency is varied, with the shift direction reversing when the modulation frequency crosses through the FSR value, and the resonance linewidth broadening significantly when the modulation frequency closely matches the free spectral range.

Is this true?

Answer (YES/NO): NO